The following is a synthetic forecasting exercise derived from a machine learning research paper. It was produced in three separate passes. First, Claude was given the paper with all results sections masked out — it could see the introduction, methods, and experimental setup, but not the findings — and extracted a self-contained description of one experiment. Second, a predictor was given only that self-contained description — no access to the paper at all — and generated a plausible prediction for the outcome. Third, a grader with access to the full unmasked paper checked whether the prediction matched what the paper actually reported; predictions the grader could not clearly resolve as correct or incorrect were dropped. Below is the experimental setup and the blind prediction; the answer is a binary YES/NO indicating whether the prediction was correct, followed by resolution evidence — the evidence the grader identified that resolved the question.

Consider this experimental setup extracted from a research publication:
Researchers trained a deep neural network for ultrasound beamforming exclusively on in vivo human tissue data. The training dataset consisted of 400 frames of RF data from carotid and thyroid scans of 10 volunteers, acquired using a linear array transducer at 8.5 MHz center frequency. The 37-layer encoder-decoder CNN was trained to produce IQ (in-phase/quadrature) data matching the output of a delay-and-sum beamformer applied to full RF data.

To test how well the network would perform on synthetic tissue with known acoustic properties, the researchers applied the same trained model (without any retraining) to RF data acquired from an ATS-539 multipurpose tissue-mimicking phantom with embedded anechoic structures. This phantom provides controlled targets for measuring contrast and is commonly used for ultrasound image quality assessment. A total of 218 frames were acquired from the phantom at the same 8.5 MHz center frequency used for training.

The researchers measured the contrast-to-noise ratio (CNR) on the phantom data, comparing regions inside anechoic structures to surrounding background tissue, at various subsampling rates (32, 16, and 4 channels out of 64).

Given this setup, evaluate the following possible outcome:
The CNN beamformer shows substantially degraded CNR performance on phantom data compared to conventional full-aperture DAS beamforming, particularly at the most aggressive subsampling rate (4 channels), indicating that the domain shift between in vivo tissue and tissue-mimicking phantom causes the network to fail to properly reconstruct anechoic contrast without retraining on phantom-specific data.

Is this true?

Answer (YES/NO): NO